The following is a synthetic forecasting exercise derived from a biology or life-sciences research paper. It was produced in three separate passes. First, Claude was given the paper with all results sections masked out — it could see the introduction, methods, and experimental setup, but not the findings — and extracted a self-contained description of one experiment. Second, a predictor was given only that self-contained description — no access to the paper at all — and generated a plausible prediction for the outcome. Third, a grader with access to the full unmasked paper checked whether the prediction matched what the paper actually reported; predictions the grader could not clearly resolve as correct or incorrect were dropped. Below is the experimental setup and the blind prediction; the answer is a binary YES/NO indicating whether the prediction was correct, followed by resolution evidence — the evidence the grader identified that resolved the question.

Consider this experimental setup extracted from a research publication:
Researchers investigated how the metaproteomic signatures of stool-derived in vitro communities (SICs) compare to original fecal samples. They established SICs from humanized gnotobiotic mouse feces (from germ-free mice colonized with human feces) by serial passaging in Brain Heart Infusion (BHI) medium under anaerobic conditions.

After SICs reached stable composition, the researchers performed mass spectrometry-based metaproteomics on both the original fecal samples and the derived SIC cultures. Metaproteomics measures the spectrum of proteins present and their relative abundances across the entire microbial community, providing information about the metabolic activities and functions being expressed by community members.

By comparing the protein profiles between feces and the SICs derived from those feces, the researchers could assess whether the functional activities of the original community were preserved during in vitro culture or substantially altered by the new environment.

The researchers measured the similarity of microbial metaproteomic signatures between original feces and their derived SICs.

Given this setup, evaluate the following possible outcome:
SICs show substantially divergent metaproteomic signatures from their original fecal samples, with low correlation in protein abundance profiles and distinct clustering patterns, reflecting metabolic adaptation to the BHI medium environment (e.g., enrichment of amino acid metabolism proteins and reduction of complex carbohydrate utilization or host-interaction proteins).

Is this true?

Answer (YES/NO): NO